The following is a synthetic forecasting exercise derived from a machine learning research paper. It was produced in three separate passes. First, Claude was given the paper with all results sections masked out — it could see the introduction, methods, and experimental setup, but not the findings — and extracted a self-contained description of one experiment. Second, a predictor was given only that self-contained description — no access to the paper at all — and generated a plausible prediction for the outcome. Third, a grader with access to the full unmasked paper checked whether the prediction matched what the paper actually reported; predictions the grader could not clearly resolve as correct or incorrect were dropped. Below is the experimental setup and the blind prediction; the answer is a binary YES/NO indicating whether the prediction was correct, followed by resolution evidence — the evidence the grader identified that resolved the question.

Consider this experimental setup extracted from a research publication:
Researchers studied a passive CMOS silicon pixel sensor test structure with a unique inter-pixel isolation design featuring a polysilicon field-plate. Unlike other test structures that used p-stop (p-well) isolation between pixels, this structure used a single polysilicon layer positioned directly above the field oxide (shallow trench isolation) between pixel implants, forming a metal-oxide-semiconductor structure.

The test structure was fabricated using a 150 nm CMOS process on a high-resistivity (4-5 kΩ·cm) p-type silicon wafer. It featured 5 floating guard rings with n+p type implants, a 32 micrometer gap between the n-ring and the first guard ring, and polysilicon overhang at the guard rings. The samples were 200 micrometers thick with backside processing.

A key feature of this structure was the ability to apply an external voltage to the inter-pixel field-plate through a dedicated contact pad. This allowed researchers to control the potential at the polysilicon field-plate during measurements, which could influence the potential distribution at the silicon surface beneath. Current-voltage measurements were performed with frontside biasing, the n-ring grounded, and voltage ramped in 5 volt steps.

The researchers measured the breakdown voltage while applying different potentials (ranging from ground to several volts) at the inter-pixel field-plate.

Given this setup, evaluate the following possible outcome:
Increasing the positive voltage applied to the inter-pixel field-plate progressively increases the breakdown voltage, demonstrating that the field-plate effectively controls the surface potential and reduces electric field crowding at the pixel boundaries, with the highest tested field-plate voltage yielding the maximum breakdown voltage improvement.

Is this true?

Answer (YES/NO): NO